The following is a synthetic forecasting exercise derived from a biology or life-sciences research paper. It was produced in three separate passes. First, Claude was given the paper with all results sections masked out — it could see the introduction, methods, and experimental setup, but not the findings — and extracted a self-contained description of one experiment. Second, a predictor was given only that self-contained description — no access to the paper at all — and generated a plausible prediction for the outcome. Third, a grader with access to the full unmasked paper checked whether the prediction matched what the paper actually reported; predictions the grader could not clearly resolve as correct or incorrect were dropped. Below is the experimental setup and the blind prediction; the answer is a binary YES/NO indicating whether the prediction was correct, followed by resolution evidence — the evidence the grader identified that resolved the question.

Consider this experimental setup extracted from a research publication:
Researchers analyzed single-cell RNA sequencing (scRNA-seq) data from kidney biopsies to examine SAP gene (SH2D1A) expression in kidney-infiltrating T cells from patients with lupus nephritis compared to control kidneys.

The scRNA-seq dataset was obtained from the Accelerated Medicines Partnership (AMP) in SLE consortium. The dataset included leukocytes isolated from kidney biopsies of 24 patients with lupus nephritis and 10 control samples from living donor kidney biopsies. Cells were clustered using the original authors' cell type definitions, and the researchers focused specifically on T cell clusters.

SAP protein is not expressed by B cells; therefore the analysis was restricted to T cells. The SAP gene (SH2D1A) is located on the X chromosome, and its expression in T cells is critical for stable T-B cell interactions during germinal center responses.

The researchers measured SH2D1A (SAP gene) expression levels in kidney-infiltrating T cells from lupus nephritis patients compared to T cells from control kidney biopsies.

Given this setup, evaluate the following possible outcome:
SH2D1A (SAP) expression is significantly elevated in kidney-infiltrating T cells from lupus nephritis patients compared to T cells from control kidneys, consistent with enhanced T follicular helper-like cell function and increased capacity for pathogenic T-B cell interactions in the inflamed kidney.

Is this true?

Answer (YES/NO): YES